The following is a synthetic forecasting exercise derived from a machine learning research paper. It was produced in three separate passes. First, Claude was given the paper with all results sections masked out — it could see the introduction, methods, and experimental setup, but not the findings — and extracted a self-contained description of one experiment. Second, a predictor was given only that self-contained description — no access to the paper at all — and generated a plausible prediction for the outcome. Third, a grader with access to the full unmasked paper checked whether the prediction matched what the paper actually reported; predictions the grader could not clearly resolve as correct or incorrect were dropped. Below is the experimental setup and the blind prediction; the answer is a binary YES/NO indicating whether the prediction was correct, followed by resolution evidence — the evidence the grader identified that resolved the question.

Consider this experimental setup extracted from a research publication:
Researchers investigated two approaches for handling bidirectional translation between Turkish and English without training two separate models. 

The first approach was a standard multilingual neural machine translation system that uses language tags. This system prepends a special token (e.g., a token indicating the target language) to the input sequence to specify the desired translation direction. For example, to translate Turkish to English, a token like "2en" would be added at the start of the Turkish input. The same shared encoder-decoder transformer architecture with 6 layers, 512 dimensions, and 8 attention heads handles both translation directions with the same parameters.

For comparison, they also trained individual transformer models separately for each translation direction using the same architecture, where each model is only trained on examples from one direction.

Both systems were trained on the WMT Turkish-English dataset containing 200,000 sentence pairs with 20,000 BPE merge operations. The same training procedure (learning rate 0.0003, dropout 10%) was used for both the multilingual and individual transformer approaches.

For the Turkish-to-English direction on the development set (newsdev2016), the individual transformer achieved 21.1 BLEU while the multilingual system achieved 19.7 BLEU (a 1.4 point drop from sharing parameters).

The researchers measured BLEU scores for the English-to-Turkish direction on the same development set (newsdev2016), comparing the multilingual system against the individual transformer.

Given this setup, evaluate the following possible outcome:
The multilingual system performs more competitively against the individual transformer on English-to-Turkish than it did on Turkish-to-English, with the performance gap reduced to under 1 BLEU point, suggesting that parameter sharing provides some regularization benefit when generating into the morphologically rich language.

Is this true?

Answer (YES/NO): YES